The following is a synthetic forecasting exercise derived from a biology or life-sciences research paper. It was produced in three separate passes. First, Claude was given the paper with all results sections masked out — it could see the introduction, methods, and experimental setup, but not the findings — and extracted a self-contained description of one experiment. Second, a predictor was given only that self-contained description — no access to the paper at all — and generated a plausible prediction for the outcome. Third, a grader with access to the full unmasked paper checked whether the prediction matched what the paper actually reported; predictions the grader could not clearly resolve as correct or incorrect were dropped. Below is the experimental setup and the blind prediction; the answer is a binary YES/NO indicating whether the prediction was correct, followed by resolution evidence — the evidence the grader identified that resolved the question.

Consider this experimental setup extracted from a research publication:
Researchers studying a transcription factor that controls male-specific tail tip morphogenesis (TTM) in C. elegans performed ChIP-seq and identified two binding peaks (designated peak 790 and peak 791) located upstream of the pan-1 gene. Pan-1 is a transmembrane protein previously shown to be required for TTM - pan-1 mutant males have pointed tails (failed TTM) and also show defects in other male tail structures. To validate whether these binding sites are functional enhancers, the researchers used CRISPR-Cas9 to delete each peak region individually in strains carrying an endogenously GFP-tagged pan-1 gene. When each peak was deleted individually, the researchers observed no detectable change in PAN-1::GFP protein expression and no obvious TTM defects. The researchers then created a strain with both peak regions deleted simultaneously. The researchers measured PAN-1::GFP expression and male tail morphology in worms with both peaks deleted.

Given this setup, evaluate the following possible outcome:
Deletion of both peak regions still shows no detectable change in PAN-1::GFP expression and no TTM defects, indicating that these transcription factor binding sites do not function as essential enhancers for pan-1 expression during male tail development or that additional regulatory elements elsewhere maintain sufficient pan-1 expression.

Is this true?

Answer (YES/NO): NO